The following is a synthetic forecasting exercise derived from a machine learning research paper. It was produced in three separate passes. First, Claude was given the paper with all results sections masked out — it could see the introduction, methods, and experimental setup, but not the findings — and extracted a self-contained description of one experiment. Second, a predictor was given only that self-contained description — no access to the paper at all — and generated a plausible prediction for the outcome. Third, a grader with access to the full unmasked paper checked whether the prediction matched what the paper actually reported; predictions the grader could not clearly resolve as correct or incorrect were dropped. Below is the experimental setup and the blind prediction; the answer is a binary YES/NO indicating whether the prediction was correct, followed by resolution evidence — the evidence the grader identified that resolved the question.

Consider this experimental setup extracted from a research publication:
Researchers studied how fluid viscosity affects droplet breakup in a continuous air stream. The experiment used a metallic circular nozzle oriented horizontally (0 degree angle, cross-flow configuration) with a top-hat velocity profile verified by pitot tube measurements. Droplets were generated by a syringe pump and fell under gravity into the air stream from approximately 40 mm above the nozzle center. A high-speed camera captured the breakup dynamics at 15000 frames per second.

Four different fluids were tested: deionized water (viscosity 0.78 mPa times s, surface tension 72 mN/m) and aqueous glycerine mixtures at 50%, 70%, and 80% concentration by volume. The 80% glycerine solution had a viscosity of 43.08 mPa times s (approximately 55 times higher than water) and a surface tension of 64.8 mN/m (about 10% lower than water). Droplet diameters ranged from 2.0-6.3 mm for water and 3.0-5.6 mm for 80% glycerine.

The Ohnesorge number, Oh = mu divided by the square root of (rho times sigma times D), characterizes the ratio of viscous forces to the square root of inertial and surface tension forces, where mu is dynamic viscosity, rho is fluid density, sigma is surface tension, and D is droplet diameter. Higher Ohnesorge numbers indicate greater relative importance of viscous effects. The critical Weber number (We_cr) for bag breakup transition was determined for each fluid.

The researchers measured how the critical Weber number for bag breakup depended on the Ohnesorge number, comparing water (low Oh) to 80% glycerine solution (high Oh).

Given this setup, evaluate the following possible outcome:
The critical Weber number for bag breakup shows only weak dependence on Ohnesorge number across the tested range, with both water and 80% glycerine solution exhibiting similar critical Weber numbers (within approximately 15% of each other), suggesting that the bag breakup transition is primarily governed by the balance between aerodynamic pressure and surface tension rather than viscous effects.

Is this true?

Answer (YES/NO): NO